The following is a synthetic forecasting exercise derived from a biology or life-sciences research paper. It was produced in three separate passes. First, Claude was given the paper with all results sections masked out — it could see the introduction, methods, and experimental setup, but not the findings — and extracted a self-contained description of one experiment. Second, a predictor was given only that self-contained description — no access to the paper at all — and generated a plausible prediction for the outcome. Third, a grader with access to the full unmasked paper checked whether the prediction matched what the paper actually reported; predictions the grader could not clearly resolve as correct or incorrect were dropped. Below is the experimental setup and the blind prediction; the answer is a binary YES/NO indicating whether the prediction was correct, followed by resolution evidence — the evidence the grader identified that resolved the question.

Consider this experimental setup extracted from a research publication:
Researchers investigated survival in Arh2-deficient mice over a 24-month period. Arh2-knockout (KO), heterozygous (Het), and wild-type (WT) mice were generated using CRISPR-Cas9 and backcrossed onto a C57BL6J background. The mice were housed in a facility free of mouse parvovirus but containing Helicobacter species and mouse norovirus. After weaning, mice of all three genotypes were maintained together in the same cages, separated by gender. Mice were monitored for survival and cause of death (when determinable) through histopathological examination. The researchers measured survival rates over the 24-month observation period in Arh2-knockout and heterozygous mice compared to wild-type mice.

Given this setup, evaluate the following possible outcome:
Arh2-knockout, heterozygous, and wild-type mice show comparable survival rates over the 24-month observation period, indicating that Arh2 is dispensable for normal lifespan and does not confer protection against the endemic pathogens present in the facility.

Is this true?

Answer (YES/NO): NO